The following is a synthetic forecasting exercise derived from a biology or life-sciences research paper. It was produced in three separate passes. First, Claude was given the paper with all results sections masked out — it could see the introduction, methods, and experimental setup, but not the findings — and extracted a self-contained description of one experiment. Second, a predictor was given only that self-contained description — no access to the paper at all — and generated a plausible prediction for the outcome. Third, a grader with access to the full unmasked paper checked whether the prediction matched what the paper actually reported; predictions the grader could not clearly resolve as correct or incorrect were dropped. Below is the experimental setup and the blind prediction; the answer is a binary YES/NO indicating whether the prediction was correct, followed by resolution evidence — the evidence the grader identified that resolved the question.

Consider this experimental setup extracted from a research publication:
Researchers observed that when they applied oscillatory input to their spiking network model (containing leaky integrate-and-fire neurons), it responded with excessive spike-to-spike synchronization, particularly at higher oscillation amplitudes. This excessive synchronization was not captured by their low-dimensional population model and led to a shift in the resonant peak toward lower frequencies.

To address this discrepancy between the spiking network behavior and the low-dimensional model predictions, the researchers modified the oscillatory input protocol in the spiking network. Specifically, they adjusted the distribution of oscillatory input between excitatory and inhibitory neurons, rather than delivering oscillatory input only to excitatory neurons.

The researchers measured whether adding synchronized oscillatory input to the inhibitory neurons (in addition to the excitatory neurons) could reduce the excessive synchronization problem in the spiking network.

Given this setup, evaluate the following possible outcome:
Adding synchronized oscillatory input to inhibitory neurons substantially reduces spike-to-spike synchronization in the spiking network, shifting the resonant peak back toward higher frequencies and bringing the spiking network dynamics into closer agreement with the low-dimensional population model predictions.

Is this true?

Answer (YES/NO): YES